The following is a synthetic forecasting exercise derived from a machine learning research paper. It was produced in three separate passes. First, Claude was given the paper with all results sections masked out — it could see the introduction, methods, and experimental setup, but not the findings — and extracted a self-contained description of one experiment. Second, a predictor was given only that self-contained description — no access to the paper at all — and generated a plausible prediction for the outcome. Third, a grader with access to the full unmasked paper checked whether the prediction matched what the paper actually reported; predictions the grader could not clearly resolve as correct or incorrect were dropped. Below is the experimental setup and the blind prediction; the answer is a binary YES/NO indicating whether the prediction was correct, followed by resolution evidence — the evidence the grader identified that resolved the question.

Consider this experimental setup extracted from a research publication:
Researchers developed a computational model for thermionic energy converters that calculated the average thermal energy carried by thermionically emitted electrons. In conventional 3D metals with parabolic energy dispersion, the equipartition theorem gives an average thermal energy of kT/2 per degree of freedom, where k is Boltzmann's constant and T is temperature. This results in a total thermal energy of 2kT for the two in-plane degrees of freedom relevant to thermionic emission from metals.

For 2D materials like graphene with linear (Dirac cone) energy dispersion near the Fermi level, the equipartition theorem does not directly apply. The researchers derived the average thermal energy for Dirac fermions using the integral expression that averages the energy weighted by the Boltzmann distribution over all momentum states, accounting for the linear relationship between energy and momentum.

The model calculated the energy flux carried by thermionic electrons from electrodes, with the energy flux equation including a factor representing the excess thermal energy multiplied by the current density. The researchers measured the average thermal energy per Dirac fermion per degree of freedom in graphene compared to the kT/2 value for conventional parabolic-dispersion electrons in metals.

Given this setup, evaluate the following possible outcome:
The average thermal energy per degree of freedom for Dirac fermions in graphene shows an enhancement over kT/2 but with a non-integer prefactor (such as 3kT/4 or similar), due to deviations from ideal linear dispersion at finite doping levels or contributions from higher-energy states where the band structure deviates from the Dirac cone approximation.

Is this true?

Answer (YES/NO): NO